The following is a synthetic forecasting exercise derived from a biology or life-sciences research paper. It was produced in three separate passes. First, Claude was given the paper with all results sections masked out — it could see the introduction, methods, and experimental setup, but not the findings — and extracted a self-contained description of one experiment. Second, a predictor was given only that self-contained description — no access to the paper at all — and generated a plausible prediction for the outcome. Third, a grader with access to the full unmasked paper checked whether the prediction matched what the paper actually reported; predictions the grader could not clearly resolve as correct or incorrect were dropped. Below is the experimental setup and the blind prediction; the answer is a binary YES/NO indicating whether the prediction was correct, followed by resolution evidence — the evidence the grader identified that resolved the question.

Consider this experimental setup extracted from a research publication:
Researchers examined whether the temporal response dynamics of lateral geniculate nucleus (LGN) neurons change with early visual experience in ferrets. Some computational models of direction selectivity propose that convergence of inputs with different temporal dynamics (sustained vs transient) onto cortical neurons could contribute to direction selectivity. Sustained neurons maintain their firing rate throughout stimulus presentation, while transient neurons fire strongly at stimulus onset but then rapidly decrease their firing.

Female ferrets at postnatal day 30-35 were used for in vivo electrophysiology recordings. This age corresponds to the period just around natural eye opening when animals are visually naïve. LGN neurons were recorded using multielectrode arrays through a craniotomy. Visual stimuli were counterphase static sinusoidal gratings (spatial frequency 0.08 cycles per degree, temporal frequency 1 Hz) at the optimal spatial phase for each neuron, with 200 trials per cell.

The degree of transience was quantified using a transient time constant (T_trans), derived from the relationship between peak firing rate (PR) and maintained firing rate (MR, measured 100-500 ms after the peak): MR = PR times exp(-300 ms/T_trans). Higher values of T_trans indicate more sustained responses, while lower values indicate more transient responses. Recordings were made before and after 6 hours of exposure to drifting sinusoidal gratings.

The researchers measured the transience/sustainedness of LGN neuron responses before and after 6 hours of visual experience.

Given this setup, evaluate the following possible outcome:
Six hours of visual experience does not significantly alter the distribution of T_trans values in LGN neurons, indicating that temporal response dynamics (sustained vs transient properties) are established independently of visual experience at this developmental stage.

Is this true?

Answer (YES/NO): YES